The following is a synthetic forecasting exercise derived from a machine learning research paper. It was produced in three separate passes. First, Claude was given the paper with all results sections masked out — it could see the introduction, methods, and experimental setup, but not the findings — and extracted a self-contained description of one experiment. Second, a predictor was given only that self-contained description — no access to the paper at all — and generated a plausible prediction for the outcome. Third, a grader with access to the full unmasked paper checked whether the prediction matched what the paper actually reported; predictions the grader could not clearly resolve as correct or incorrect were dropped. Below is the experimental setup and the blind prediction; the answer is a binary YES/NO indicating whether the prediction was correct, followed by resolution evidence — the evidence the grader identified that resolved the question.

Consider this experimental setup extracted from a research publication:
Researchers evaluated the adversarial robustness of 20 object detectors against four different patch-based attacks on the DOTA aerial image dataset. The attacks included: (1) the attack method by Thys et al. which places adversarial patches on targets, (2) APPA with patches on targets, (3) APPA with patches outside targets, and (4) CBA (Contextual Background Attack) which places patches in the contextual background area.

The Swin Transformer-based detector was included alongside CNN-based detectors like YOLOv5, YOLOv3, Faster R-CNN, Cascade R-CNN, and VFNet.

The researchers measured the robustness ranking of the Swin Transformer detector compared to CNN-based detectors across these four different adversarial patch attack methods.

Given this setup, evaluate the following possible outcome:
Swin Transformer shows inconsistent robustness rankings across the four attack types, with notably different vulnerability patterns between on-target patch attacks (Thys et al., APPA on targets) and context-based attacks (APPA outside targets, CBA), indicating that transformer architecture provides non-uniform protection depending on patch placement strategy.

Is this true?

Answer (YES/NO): YES